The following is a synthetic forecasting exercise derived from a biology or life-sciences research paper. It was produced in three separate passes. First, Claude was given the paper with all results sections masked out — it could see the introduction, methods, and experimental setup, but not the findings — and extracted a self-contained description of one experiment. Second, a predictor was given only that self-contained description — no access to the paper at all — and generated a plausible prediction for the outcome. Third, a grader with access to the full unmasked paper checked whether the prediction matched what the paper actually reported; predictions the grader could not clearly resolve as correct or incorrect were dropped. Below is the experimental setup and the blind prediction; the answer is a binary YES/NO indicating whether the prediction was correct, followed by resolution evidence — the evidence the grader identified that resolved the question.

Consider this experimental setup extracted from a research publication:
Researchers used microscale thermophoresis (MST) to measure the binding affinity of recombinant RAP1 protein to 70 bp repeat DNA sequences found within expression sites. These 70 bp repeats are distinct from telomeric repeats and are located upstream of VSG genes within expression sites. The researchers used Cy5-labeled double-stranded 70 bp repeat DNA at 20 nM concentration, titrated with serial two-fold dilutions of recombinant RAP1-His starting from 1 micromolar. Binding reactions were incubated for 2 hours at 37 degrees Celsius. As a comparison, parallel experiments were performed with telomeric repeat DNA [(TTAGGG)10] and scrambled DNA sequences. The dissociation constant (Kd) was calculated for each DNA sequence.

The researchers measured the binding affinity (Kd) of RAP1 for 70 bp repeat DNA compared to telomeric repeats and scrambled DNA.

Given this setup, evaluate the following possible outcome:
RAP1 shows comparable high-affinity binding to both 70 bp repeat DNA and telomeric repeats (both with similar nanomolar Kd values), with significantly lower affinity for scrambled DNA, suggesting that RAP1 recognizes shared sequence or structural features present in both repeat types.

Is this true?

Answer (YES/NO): YES